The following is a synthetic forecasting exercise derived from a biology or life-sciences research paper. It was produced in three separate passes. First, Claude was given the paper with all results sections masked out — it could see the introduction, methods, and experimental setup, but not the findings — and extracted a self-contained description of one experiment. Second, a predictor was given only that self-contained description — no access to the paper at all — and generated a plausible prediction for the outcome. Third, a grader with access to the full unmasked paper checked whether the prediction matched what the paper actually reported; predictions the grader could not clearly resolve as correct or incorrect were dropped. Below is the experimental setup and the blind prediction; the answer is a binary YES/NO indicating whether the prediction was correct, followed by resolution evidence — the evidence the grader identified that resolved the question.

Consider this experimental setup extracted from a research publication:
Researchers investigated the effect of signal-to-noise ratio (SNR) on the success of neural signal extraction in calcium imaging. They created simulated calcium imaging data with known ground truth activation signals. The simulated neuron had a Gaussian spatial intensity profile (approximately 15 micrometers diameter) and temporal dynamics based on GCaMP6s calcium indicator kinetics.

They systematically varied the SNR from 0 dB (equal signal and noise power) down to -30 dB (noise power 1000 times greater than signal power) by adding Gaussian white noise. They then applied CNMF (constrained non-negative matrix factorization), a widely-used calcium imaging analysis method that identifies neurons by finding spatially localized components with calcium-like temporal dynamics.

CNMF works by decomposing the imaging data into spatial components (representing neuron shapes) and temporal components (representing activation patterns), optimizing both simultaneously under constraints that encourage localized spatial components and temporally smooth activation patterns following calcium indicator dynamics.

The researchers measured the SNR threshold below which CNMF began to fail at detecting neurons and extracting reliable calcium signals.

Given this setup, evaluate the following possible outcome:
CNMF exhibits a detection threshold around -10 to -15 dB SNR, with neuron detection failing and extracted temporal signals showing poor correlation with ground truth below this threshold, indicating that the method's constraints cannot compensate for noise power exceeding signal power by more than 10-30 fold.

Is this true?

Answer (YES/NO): NO